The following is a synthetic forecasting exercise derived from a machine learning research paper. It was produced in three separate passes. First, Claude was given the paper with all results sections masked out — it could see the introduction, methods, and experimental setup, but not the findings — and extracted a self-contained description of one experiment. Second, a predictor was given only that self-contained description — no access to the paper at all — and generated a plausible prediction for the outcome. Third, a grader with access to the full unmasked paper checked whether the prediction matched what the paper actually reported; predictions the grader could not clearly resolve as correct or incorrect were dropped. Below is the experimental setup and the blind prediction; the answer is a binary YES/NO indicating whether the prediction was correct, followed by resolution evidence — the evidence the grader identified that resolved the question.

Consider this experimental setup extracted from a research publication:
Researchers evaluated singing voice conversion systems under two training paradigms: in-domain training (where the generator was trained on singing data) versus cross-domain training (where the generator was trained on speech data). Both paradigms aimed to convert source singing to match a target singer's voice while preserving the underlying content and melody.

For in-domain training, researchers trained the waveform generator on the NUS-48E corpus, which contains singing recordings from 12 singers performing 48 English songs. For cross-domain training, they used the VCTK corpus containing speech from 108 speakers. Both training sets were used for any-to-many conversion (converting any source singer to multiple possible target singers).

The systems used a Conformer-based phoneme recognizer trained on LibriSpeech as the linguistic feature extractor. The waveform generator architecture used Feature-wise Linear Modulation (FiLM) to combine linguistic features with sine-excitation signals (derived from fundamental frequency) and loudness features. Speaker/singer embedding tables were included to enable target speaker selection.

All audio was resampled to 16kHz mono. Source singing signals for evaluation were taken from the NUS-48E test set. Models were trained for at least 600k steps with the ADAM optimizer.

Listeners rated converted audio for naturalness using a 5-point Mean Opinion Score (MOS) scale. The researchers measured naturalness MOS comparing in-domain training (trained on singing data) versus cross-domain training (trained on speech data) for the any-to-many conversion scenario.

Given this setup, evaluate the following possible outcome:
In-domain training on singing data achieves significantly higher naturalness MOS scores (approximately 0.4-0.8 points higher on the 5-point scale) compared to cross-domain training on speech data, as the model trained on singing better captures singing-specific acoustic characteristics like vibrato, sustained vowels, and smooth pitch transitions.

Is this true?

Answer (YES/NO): NO